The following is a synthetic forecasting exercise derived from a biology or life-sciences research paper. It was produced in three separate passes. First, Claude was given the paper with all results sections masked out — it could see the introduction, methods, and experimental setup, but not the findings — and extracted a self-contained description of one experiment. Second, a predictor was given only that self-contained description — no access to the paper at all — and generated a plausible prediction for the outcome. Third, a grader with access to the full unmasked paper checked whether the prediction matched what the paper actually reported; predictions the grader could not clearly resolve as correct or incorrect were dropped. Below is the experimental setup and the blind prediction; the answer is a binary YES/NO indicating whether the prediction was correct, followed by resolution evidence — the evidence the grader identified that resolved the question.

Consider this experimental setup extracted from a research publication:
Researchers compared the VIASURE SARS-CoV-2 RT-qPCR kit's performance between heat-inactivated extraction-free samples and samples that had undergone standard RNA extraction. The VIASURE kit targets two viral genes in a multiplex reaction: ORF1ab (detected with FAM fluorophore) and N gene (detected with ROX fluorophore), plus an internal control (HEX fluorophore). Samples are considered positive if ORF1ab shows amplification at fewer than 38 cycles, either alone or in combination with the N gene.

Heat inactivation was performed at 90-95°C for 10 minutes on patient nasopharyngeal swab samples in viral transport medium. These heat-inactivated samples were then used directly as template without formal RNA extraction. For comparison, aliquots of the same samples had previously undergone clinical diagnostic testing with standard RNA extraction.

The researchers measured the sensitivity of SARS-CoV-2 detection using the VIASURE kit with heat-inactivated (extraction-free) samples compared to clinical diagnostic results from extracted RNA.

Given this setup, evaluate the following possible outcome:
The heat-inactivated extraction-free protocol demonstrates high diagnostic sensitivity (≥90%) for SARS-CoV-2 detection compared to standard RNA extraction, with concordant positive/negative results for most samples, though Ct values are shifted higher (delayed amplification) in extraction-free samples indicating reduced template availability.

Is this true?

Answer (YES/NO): NO